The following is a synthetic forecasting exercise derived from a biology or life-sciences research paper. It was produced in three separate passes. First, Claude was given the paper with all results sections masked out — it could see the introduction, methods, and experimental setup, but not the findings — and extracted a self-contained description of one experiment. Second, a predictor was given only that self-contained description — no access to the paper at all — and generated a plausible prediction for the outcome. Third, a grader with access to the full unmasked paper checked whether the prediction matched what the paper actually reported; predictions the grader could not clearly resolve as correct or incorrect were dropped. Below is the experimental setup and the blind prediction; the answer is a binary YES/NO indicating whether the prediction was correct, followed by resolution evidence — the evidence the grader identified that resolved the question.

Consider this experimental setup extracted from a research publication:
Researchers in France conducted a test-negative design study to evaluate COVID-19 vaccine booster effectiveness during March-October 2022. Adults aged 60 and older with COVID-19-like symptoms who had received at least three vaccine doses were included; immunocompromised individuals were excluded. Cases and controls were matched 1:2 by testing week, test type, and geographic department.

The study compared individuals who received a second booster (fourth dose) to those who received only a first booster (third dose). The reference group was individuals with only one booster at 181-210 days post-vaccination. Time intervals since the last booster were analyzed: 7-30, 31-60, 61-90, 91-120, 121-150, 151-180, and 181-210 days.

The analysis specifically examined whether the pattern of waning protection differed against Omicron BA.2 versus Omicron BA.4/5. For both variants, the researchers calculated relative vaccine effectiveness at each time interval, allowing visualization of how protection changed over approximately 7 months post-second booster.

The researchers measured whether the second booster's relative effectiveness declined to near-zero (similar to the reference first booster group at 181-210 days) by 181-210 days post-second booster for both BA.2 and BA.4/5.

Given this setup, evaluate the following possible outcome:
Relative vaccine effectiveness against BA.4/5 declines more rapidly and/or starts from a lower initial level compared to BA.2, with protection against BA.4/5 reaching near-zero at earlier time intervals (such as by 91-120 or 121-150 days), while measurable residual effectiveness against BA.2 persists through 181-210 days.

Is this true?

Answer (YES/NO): NO